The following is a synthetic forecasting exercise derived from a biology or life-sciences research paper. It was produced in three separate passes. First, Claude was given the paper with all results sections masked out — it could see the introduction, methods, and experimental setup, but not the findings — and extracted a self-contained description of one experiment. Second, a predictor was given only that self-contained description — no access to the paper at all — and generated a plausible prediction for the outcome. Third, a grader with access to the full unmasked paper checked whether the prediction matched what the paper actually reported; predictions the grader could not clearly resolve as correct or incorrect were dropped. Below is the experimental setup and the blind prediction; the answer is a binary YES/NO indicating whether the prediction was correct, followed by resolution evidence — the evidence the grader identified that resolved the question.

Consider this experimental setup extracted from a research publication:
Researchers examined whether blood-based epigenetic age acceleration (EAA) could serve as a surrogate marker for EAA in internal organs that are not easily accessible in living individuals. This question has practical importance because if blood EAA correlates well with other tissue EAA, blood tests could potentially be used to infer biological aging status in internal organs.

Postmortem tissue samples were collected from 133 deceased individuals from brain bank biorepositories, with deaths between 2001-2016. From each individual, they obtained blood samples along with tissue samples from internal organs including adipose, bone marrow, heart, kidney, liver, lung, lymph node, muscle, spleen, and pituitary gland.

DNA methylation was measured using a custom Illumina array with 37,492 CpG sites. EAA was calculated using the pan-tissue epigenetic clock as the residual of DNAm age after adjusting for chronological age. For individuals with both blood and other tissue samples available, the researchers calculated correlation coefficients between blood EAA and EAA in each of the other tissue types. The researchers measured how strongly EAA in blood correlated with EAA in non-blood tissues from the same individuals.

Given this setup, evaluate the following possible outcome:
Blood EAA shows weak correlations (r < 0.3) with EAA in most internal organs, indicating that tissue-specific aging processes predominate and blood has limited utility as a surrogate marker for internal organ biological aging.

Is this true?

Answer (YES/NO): NO